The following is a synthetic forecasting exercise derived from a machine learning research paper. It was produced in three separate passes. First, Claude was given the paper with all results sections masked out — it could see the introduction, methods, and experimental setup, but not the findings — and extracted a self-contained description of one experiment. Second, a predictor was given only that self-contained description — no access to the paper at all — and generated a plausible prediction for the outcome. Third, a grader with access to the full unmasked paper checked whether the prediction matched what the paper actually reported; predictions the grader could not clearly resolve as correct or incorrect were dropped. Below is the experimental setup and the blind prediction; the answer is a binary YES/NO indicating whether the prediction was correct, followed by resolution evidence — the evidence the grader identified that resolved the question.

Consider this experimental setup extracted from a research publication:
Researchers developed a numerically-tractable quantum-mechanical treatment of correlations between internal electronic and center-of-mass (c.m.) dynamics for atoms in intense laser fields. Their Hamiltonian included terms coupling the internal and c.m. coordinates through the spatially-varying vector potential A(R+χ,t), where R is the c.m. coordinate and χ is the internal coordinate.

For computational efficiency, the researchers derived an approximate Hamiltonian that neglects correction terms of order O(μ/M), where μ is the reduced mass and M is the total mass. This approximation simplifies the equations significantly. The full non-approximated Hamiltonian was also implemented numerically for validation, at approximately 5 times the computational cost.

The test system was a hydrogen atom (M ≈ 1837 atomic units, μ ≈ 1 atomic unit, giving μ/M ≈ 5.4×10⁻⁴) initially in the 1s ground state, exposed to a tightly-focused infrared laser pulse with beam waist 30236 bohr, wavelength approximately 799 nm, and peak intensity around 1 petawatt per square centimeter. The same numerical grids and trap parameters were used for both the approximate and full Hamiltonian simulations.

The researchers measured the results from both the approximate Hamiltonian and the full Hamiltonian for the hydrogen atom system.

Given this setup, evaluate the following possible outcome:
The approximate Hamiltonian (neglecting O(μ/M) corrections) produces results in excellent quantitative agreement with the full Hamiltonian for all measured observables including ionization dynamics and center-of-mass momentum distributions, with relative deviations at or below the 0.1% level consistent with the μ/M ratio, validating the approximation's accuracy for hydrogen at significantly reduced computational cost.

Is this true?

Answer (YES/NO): NO